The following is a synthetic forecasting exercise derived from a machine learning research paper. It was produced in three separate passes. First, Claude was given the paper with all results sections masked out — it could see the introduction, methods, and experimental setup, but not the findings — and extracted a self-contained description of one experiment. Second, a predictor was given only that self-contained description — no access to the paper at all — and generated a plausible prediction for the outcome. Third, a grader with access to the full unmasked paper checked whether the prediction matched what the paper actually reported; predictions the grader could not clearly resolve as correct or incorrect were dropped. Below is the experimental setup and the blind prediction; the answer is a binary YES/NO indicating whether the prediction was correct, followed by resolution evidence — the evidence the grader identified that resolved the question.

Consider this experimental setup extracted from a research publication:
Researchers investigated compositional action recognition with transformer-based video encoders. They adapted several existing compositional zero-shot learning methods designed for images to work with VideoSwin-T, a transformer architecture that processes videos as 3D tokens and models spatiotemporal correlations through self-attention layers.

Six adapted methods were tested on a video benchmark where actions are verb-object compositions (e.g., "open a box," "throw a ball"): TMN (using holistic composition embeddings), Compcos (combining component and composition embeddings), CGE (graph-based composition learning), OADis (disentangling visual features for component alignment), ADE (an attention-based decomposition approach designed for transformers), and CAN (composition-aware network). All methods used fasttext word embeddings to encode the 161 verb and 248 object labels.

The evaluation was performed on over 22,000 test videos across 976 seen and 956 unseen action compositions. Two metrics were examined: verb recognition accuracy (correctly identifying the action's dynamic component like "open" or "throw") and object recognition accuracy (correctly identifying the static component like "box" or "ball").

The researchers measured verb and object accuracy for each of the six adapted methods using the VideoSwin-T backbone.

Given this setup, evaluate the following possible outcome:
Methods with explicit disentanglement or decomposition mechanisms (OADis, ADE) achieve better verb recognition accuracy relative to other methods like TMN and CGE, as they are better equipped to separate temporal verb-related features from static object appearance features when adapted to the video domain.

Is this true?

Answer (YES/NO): NO